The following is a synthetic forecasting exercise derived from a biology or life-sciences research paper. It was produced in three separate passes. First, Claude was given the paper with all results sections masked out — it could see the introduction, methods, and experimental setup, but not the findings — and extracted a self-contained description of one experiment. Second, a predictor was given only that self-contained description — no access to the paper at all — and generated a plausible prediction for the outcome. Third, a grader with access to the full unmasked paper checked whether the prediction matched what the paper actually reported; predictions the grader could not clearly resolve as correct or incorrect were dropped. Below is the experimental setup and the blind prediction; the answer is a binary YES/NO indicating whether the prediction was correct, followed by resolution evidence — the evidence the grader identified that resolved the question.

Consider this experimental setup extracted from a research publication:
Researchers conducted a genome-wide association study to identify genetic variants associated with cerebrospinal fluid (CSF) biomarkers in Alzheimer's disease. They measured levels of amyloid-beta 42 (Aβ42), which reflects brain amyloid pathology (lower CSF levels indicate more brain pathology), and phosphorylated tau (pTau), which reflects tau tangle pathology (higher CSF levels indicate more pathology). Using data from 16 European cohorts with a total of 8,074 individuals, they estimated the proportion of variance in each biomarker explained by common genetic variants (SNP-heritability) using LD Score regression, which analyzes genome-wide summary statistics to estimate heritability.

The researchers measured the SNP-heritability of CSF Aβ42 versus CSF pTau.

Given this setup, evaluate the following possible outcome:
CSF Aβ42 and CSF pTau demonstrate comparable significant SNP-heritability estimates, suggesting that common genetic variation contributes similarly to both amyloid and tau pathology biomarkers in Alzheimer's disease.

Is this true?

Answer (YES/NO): NO